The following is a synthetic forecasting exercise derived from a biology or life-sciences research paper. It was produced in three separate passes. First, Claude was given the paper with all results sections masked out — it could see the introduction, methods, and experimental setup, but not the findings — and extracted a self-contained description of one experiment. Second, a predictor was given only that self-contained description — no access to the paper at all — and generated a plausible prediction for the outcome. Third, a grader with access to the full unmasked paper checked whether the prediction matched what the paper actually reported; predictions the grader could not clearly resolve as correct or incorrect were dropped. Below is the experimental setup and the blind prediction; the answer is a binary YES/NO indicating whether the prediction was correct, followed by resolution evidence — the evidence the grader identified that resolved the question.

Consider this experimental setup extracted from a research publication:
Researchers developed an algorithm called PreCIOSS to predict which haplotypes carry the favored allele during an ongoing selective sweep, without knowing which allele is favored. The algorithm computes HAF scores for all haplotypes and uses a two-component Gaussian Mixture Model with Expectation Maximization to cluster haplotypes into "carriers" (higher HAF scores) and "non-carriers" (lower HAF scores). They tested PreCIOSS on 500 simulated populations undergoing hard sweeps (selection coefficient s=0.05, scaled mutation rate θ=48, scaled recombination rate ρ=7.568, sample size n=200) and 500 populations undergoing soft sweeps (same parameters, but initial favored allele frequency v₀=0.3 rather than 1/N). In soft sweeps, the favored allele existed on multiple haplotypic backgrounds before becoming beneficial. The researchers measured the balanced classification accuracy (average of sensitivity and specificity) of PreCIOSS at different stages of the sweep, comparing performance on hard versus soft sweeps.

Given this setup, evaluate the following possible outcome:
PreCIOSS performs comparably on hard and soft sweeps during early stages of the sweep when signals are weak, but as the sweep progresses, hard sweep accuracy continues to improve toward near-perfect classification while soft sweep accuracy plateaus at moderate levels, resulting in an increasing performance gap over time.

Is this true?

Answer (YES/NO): NO